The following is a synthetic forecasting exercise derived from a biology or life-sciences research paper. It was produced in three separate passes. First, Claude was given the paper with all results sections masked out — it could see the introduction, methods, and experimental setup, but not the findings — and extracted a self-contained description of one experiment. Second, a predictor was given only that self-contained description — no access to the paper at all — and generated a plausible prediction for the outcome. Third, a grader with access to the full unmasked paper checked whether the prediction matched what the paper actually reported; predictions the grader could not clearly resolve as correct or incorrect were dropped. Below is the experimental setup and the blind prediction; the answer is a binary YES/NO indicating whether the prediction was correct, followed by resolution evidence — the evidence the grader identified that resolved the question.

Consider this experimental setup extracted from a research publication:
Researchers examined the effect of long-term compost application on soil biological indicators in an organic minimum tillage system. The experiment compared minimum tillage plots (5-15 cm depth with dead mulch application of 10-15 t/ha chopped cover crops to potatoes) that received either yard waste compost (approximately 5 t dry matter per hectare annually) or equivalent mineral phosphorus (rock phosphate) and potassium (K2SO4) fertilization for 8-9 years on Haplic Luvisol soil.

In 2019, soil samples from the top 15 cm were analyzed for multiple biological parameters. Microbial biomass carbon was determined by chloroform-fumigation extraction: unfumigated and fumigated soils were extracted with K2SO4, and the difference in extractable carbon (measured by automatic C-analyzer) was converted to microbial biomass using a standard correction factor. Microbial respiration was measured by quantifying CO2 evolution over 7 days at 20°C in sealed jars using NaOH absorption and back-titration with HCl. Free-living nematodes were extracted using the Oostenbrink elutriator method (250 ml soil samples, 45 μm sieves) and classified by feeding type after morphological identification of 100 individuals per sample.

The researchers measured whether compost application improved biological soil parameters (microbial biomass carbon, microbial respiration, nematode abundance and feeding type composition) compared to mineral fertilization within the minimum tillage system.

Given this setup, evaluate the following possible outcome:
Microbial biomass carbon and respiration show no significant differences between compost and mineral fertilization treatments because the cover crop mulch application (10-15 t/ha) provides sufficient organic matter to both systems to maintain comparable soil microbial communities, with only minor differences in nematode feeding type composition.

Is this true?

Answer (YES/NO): YES